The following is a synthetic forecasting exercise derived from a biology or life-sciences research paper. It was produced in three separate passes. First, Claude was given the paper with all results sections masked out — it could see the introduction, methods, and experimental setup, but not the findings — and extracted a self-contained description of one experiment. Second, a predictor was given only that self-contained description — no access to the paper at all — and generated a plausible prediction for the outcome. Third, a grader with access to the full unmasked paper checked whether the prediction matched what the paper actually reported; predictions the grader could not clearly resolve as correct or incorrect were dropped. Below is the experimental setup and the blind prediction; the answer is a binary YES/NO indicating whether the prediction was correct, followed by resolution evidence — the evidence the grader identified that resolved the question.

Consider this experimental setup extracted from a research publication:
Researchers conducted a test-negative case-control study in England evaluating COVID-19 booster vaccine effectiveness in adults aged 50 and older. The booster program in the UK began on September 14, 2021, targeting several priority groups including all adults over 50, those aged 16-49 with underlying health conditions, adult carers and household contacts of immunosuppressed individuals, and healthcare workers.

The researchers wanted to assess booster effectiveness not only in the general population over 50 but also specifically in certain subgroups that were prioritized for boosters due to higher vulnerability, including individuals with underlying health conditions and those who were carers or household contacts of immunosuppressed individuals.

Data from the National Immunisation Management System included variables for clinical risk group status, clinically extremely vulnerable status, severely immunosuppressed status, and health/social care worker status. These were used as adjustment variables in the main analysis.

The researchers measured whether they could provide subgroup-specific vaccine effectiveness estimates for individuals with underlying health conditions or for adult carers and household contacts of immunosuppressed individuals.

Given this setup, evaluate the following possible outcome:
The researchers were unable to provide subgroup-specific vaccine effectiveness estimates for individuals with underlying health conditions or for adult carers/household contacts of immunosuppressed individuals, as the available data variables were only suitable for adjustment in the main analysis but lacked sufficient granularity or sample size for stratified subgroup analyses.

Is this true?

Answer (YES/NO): YES